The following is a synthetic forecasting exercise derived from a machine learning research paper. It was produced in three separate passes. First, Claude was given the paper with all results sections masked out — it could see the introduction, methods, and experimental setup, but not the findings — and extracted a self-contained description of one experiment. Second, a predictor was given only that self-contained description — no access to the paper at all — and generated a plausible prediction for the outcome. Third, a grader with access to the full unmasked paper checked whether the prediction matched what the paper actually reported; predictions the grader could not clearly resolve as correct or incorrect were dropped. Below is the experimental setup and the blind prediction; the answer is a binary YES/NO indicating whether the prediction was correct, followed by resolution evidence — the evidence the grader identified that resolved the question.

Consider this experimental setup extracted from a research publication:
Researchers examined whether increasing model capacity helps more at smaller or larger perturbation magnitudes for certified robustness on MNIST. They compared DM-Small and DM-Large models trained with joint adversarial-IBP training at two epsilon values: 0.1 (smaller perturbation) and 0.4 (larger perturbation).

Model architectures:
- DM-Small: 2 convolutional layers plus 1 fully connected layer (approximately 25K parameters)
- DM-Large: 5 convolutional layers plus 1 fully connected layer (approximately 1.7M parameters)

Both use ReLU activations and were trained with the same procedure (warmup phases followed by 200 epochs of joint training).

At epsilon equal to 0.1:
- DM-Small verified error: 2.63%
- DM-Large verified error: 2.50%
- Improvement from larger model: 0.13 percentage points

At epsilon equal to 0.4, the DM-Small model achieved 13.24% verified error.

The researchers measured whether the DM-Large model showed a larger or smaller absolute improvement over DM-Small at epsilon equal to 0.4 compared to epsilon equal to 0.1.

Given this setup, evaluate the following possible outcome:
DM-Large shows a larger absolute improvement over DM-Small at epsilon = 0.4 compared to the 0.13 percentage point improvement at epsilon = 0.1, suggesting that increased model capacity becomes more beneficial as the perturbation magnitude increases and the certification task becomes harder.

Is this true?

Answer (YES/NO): YES